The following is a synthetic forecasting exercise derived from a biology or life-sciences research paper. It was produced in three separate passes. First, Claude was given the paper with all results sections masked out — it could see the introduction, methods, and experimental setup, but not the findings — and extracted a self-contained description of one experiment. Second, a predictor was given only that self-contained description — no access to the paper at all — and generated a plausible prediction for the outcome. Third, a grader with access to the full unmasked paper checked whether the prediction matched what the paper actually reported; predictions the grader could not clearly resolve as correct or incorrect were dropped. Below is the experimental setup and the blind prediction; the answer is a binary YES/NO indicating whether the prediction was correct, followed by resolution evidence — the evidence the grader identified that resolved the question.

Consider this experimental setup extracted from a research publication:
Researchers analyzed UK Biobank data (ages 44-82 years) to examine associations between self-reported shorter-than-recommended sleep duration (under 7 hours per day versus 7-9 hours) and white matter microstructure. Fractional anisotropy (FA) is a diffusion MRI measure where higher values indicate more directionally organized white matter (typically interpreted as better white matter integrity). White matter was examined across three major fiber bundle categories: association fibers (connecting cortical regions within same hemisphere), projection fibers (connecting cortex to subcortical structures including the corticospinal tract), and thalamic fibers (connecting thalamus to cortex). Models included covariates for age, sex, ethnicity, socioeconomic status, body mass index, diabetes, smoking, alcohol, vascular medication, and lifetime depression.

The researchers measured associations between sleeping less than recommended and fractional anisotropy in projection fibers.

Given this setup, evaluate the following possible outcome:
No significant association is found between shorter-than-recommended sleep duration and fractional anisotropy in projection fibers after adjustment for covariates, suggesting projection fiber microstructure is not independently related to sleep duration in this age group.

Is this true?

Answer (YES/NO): NO